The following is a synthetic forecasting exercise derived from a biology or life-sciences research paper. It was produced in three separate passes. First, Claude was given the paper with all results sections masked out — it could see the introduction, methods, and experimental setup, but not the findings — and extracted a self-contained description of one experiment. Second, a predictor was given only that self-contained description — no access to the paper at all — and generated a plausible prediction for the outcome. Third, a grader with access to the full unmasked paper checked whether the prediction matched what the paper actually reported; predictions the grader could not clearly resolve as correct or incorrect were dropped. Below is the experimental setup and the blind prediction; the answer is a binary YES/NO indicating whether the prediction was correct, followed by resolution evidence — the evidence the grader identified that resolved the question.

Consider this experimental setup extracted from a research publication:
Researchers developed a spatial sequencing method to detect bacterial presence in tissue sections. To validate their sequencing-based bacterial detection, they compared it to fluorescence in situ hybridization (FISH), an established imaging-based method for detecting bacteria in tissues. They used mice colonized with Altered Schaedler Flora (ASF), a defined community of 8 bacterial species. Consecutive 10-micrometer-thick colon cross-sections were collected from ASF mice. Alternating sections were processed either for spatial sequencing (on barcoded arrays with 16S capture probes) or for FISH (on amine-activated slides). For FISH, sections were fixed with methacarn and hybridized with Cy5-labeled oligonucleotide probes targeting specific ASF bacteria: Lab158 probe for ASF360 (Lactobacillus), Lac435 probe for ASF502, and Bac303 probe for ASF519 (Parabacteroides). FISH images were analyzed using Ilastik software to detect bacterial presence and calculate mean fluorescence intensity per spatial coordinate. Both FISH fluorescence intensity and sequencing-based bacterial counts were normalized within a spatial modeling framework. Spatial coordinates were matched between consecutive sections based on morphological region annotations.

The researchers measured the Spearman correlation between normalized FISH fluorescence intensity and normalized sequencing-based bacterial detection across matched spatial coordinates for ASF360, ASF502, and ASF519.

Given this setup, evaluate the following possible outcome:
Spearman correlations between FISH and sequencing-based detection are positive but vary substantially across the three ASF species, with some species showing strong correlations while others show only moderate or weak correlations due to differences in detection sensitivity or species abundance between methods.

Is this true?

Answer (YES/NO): NO